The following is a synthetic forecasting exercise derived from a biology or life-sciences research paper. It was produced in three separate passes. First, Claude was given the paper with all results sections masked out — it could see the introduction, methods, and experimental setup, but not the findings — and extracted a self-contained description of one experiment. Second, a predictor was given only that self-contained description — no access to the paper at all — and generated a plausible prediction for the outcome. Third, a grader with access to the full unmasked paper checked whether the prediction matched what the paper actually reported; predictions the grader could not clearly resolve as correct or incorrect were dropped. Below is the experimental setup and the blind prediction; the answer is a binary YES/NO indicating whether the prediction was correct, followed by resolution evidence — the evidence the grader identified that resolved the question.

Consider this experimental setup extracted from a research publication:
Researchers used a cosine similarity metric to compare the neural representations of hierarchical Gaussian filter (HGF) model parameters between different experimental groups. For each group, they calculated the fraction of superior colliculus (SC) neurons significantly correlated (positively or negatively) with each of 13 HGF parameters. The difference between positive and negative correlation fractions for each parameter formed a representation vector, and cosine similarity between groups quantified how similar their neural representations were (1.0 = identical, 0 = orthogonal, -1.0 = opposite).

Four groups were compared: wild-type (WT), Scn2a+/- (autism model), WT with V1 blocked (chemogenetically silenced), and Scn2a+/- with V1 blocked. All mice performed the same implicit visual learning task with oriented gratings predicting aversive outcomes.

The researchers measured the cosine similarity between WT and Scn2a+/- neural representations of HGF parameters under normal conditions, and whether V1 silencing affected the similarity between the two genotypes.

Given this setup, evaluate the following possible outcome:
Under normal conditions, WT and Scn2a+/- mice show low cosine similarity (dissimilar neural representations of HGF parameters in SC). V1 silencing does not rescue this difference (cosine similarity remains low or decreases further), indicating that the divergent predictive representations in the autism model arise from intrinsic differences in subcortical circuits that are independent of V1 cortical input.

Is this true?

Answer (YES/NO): NO